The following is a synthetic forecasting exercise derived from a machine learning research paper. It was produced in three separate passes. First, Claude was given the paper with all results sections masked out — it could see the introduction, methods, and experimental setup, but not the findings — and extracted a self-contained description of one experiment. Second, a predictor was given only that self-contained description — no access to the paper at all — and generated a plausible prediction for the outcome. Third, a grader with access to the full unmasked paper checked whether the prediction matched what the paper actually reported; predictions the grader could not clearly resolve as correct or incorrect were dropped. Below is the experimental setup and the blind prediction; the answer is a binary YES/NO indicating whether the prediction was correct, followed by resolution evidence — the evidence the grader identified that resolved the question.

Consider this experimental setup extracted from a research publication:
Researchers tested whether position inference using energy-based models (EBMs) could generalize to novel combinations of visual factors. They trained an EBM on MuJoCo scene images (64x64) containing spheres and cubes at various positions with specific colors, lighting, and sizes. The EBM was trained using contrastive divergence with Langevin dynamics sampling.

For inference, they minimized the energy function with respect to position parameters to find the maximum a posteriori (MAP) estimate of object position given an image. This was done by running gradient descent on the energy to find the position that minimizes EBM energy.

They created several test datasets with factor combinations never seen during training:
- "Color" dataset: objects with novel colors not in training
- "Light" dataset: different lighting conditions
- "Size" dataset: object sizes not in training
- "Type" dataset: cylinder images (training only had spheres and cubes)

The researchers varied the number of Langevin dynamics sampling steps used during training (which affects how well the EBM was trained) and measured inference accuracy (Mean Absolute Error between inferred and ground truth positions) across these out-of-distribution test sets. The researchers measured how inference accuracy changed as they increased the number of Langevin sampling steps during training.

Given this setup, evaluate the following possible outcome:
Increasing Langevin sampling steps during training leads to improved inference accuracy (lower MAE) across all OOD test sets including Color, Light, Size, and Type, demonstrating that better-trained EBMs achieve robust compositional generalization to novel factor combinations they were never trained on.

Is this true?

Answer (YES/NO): YES